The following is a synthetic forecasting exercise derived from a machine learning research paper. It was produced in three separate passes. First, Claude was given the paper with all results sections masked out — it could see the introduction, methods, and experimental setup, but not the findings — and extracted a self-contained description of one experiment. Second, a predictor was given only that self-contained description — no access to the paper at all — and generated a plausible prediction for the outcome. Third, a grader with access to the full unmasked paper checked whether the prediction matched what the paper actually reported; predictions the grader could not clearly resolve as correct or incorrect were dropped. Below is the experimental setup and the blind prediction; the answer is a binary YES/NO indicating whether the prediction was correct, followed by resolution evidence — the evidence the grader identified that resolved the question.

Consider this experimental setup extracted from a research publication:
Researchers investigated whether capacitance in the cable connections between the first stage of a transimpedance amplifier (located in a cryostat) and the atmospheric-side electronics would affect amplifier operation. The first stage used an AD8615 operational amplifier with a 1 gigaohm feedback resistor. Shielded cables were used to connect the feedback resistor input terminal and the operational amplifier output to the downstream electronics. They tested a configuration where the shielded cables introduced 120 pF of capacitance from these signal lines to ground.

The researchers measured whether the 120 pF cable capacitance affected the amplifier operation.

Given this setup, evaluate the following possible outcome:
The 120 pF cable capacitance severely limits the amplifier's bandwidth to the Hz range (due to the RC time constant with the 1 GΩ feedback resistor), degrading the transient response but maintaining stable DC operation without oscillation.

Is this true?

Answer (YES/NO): NO